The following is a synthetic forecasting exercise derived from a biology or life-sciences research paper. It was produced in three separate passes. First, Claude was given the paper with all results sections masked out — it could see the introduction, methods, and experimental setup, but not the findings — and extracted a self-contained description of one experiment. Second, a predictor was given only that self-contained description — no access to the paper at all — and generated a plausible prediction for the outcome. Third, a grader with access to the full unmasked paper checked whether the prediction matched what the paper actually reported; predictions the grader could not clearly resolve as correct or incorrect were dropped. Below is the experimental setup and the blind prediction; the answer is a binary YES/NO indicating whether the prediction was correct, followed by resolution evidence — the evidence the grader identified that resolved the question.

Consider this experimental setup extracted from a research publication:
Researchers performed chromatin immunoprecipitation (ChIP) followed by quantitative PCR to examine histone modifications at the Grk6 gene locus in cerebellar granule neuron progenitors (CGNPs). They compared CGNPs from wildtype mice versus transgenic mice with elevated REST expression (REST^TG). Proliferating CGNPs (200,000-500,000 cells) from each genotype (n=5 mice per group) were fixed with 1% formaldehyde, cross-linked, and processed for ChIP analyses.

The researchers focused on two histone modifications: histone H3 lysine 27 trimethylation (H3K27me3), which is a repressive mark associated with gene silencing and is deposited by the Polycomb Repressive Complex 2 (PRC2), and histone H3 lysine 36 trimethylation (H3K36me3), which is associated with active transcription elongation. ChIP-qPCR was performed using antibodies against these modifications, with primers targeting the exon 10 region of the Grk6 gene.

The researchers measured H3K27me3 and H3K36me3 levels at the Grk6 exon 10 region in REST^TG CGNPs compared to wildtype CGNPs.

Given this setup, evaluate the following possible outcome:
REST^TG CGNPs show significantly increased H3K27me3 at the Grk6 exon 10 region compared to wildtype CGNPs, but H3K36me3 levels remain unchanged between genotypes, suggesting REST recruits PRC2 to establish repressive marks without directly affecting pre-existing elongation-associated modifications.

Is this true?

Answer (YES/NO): NO